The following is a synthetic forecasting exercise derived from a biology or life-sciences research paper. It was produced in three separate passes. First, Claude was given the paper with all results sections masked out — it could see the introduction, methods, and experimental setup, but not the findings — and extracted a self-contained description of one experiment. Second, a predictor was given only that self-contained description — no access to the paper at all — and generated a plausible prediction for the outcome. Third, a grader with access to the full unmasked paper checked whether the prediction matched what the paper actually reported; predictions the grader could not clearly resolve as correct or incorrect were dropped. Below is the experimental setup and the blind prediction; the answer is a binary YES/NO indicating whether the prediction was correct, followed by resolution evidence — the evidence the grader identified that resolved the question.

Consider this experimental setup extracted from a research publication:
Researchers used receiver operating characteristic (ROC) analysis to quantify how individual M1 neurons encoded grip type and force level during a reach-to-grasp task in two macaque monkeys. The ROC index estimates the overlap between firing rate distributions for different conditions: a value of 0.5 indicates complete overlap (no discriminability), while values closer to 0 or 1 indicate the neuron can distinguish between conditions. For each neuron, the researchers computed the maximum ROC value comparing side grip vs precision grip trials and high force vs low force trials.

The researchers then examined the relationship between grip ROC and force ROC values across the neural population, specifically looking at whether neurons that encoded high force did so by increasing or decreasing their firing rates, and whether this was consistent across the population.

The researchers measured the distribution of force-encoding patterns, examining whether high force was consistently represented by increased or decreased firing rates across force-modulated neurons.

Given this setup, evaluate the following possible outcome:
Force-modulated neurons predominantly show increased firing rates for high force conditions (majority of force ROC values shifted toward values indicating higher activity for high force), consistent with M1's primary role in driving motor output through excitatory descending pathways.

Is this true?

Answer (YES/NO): NO